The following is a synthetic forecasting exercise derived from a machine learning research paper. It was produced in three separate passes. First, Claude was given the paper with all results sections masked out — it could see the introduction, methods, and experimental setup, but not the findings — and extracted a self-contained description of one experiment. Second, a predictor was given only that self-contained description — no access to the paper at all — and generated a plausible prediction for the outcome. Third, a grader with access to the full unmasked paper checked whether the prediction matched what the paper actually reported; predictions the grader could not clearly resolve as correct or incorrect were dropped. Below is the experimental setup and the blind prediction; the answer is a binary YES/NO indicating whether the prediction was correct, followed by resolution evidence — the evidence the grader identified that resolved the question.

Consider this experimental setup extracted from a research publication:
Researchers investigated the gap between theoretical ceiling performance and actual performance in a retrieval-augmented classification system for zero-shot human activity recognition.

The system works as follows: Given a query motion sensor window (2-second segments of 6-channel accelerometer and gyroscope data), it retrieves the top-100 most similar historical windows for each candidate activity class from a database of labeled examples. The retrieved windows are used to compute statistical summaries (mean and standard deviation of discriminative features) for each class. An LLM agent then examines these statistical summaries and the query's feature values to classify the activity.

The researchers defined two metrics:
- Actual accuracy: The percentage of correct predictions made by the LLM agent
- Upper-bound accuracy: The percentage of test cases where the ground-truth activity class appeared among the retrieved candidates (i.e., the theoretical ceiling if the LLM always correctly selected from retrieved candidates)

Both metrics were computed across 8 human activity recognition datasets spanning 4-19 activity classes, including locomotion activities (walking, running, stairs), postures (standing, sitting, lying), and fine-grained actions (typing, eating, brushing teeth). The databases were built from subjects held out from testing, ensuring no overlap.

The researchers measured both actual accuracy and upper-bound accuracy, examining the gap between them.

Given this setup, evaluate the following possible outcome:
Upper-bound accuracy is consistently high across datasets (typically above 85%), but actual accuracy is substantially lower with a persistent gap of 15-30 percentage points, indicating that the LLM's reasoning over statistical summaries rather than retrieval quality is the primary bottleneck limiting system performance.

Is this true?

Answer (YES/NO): NO